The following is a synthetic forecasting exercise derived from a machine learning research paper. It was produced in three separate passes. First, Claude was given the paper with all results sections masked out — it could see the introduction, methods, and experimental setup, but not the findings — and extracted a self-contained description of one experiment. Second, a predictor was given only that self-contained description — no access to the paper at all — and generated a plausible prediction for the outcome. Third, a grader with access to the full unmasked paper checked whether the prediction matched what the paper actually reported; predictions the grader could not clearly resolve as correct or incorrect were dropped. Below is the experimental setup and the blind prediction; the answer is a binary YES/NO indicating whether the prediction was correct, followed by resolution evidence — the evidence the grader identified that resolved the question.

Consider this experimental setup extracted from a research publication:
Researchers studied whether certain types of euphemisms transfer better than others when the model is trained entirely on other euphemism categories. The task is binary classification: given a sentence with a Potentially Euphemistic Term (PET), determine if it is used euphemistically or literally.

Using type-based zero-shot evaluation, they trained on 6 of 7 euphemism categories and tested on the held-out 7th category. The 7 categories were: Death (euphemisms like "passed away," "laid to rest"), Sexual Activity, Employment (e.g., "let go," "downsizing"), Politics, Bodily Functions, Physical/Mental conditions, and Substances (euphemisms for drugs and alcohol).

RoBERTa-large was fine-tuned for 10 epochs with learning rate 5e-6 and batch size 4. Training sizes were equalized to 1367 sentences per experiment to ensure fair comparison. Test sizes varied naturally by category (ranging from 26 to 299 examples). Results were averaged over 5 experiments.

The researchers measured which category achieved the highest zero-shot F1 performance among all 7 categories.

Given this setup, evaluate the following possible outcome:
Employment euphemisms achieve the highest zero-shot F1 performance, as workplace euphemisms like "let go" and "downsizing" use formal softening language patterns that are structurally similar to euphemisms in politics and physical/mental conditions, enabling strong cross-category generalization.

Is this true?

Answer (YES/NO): NO